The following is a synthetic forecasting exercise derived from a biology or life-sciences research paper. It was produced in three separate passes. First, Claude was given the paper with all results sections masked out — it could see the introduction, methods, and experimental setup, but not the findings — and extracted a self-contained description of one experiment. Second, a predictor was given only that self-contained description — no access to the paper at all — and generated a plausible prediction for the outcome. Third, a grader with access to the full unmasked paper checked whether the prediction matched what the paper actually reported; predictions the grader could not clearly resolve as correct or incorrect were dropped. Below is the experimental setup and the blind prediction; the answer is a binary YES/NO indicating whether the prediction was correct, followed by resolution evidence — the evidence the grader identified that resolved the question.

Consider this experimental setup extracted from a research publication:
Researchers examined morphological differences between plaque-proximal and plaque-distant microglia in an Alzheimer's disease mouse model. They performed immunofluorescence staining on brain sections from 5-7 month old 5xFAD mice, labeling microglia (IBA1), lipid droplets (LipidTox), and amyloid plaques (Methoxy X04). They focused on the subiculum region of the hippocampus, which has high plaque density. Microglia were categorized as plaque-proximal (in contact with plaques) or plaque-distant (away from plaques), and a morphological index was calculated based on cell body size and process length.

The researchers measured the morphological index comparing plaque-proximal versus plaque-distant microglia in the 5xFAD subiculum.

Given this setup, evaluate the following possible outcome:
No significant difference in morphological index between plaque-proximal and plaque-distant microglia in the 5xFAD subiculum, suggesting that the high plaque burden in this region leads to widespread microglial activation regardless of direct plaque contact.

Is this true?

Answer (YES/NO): NO